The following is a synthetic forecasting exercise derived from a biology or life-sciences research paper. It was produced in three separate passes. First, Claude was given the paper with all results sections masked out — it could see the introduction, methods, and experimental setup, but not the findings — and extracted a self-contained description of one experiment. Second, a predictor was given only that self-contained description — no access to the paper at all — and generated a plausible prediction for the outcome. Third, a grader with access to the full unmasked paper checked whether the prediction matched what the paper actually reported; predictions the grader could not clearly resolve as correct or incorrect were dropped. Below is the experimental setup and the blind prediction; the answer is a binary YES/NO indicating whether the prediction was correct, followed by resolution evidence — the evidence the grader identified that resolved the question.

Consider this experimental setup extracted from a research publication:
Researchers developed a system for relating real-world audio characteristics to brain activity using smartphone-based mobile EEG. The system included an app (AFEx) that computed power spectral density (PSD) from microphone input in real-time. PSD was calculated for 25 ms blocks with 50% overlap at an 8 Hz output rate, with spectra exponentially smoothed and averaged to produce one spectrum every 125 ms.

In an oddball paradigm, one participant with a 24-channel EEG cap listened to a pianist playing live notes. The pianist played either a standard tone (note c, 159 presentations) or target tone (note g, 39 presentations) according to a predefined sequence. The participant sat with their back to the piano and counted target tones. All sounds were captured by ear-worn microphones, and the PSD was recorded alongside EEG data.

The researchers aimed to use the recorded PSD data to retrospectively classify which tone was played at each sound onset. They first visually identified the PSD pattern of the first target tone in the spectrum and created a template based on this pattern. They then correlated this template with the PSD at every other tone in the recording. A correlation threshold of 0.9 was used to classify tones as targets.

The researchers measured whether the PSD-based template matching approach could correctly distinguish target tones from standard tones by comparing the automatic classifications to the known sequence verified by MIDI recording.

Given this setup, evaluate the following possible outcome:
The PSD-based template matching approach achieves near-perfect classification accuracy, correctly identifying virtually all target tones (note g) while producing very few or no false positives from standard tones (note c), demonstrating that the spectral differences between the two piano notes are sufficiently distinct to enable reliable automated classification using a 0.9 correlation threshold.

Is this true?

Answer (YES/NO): YES